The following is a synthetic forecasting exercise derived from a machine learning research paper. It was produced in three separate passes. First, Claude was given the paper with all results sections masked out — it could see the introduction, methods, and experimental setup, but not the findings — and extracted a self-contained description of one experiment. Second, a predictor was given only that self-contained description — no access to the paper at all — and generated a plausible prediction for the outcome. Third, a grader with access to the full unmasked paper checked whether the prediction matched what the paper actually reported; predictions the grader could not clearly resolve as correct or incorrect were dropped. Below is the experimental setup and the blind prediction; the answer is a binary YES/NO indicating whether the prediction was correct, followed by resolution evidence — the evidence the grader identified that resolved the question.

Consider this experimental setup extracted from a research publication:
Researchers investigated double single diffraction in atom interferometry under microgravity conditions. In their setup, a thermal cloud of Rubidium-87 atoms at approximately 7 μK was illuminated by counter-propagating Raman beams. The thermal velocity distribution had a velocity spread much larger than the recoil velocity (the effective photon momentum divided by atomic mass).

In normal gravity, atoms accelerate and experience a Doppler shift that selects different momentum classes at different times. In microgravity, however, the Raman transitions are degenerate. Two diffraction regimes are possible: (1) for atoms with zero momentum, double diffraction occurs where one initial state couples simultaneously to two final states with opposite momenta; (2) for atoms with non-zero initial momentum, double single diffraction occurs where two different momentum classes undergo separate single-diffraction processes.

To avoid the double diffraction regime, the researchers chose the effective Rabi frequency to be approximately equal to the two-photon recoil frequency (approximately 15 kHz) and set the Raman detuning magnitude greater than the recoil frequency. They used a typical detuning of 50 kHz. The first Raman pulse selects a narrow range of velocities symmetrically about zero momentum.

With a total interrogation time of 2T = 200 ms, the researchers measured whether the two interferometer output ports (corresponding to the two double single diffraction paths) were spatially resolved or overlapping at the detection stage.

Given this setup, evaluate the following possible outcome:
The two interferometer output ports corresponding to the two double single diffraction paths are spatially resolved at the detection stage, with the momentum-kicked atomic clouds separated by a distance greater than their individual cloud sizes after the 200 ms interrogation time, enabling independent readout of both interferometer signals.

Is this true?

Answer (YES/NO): NO